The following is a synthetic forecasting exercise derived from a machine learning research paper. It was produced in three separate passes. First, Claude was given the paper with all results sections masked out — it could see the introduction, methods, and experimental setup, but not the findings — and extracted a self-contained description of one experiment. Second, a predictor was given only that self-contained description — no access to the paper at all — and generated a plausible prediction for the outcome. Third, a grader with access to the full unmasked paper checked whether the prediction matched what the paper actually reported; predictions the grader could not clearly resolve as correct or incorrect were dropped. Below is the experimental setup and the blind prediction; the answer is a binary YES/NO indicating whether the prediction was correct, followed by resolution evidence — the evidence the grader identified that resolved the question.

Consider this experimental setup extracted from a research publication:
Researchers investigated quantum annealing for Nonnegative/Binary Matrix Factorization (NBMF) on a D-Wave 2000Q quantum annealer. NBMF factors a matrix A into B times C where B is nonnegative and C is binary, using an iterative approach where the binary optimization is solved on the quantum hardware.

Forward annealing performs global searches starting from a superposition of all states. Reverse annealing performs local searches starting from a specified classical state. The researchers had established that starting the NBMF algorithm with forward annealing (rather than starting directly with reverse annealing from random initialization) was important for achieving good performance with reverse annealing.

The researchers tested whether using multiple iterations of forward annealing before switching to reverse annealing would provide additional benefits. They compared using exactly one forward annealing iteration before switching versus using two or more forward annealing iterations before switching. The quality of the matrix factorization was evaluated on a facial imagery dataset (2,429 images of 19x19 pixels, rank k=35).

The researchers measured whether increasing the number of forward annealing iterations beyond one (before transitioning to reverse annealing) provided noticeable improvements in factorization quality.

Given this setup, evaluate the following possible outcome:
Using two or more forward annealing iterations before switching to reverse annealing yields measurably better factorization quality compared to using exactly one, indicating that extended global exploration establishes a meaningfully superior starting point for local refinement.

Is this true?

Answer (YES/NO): NO